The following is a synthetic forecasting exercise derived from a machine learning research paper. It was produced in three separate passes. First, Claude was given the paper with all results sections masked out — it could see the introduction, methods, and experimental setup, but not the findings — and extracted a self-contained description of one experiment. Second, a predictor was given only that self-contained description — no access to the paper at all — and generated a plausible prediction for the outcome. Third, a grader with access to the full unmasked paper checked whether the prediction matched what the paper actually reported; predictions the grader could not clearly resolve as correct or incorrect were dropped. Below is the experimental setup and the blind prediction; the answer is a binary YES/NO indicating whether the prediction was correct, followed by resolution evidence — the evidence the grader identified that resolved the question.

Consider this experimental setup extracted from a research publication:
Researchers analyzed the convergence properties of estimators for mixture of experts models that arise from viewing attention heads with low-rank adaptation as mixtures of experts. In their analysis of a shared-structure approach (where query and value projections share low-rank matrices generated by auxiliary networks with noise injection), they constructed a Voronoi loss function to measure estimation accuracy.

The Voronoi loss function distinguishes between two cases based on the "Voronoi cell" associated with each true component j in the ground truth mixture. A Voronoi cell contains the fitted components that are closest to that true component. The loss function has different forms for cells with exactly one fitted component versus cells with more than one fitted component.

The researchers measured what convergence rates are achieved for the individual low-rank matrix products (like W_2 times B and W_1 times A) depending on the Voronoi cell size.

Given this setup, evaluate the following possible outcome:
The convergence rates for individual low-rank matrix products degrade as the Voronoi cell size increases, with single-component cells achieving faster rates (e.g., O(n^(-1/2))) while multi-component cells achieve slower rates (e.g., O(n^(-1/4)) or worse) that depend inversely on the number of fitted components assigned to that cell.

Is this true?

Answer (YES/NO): NO